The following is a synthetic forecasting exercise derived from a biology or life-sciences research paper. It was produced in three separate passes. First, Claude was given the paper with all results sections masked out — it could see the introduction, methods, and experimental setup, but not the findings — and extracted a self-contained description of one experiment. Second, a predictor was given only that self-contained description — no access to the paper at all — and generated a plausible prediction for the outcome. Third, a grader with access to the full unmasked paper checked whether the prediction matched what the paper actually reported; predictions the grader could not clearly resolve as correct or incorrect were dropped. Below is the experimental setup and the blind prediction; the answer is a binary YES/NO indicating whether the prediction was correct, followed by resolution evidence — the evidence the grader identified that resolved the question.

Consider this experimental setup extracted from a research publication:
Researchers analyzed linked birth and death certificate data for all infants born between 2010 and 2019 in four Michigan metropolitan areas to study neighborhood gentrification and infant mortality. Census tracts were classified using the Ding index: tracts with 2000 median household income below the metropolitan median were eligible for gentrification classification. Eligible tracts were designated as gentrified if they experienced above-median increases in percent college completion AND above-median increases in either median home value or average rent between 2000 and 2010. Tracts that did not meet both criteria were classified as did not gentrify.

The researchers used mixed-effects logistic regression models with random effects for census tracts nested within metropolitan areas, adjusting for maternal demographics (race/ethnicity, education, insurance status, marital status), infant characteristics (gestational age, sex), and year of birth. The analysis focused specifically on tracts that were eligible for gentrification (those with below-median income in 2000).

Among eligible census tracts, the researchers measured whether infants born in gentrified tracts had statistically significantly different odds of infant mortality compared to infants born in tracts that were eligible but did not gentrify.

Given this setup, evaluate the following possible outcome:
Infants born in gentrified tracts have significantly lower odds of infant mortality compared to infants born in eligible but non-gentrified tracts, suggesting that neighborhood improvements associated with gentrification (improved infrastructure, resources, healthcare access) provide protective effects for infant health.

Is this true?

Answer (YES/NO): NO